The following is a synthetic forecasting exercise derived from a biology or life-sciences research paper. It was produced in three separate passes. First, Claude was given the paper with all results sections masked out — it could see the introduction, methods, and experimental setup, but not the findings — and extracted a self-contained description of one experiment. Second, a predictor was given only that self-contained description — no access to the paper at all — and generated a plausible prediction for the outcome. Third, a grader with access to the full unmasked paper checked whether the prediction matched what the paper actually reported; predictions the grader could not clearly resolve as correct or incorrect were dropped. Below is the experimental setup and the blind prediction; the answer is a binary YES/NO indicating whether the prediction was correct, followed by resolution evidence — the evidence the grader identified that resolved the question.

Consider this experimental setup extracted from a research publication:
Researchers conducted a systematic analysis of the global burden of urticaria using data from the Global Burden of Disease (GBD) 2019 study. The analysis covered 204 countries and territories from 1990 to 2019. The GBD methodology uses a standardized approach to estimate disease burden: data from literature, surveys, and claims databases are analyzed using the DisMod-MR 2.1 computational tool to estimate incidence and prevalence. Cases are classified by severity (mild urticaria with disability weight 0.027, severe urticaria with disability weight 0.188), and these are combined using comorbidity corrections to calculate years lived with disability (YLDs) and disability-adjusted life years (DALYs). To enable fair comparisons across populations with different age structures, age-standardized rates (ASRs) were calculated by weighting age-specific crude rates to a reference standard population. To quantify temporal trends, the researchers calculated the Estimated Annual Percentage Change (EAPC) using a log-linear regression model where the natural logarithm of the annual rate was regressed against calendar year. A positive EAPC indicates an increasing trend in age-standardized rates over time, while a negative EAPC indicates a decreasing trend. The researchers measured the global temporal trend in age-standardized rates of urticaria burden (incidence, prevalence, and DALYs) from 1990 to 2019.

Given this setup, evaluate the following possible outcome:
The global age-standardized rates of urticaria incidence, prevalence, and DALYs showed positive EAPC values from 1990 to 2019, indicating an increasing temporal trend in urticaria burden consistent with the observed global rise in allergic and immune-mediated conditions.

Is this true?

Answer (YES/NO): YES